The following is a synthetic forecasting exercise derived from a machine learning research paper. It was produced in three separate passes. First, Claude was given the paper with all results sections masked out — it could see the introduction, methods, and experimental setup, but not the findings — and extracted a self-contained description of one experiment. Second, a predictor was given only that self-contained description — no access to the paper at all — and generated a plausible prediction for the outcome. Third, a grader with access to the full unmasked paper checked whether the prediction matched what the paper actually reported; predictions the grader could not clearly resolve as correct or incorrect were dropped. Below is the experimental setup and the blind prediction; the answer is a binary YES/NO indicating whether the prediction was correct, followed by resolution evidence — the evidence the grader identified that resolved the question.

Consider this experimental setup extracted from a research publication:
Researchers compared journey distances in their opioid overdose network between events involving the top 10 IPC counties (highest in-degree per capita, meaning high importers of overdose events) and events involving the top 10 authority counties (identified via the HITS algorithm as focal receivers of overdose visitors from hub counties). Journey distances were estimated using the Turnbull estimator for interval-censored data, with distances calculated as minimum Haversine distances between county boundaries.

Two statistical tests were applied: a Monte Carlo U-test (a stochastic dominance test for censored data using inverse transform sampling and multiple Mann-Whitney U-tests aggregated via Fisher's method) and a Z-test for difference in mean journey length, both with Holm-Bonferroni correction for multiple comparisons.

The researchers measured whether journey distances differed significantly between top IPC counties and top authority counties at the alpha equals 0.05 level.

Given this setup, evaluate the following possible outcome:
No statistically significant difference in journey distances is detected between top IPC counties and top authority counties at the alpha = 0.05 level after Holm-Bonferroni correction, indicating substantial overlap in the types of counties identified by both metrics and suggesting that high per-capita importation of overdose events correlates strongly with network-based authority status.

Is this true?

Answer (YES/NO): NO